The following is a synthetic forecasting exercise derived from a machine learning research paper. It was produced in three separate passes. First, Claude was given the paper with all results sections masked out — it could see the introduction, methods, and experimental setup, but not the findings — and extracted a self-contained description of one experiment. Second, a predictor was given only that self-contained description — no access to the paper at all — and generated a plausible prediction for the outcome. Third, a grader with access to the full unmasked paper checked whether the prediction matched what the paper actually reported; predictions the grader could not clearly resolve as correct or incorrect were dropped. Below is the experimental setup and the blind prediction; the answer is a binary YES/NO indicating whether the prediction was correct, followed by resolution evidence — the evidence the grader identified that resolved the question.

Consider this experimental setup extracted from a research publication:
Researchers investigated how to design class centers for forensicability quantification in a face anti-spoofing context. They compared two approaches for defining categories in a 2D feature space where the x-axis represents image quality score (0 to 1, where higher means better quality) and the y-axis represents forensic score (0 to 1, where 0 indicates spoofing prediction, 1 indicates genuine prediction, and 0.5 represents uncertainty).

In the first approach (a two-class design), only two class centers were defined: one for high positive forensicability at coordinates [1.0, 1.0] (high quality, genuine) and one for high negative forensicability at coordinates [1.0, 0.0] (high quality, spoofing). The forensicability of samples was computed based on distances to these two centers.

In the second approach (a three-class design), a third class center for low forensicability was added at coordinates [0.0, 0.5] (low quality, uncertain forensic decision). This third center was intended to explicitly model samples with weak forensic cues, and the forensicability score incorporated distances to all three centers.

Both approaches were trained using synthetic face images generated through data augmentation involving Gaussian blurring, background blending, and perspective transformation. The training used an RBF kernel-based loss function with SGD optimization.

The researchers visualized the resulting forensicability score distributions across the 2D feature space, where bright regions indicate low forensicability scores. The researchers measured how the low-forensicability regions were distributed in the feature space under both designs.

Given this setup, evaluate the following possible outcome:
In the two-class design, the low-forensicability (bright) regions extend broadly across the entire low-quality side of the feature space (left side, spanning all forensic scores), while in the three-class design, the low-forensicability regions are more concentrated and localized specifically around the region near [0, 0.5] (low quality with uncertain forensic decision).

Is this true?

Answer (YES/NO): NO